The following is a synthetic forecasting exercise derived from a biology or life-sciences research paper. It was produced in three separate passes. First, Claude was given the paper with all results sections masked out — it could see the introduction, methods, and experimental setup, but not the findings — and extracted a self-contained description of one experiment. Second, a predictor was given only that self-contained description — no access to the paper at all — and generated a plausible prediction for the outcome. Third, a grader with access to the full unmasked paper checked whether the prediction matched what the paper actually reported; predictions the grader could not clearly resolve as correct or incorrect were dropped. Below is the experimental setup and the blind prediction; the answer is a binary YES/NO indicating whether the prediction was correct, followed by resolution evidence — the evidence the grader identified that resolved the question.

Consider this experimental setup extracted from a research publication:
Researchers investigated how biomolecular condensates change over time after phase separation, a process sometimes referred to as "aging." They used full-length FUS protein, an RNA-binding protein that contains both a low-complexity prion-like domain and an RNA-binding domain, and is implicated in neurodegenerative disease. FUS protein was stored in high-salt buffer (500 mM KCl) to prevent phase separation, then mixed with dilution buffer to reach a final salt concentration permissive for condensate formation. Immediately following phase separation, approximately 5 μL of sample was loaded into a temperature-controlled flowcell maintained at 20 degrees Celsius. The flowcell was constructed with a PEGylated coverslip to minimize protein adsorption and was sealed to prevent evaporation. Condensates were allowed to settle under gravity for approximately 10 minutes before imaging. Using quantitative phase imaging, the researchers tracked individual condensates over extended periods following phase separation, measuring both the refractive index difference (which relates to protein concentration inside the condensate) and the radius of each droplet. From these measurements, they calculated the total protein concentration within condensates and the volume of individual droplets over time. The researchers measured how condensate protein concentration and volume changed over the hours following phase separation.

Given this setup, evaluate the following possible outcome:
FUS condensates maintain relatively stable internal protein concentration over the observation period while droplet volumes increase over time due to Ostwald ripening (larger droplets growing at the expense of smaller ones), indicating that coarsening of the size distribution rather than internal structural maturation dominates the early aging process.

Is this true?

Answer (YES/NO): NO